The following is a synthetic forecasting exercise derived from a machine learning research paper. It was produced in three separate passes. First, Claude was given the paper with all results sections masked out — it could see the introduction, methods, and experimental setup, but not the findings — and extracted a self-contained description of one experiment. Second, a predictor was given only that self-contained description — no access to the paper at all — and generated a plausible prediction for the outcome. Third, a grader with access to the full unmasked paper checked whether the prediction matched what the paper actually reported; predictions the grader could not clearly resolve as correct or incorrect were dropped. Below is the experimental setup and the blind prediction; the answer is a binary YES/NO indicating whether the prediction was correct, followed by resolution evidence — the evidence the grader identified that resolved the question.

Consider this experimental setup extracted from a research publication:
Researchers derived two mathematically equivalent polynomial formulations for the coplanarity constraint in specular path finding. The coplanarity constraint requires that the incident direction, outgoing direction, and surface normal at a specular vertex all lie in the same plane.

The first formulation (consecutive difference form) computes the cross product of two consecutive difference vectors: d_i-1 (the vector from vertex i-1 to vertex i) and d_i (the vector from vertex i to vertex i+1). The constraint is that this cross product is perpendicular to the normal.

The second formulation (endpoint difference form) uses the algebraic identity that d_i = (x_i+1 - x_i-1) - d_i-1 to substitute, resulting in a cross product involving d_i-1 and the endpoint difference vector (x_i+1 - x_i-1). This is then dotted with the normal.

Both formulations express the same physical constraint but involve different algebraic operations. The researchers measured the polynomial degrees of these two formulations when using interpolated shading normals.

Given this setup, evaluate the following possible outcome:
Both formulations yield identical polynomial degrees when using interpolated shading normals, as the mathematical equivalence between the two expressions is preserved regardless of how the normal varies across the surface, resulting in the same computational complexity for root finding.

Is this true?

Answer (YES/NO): NO